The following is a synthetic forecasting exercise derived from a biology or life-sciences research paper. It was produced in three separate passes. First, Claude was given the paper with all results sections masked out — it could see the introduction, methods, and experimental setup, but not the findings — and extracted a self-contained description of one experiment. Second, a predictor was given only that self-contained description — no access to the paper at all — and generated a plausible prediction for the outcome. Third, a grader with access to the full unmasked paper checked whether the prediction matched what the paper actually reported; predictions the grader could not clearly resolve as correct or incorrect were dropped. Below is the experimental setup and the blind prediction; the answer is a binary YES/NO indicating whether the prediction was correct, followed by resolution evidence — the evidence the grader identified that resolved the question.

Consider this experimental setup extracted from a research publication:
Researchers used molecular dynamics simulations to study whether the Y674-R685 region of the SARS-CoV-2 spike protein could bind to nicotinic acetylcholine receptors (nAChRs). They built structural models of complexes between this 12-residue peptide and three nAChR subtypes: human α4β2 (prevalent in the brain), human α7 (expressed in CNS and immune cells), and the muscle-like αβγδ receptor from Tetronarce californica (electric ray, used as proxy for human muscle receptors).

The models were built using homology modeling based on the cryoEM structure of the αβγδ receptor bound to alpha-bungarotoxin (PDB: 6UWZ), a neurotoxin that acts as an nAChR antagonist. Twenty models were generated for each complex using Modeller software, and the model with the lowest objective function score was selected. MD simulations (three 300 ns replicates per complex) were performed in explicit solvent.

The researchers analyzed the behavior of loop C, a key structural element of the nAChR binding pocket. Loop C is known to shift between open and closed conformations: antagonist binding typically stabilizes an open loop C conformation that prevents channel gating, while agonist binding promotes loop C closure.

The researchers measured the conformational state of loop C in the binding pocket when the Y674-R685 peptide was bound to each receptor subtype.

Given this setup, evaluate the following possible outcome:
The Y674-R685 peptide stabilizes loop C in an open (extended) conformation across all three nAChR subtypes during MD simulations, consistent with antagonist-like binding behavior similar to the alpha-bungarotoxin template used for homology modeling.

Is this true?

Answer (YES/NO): NO